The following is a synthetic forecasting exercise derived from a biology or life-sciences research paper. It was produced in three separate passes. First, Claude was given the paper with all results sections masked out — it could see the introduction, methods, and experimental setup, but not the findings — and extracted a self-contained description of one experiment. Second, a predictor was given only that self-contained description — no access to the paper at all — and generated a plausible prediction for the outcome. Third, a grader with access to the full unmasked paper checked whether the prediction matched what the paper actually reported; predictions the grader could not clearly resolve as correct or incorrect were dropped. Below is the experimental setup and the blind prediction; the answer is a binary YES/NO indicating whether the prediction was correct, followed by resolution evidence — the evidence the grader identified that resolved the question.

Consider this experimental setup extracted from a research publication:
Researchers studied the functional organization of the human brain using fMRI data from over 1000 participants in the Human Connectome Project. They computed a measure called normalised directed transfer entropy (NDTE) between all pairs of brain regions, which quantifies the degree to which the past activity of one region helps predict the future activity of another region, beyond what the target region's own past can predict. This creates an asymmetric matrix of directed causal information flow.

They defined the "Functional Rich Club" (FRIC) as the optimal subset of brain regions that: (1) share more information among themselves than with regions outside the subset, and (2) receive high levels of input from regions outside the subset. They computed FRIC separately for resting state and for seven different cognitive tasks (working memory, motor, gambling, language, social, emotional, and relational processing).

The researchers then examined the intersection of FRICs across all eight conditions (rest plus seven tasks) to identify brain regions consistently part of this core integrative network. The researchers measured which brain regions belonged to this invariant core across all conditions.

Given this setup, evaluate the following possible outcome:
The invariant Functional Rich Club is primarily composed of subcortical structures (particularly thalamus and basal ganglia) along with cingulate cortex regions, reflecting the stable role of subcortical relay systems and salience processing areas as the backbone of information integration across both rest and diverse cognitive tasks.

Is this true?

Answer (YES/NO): NO